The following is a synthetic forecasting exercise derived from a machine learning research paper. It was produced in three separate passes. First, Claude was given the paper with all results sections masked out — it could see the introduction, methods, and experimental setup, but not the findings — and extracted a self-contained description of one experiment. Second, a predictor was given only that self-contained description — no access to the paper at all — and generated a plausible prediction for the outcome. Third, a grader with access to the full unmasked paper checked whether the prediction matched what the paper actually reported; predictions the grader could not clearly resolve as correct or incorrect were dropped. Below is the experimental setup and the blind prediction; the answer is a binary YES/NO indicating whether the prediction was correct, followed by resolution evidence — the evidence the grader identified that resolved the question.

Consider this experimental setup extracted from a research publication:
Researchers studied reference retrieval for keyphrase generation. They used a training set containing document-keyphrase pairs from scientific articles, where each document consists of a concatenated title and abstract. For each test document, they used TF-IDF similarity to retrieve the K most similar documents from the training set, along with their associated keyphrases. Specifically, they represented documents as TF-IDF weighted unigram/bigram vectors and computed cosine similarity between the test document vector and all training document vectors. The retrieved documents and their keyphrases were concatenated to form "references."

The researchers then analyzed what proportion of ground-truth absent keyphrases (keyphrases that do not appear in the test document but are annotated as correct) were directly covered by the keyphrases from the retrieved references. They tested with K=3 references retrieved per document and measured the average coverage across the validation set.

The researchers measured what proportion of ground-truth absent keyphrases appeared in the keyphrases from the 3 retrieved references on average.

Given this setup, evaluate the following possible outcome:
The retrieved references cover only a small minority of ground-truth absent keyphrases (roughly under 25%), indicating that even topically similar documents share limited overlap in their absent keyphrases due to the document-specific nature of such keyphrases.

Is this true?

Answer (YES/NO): NO